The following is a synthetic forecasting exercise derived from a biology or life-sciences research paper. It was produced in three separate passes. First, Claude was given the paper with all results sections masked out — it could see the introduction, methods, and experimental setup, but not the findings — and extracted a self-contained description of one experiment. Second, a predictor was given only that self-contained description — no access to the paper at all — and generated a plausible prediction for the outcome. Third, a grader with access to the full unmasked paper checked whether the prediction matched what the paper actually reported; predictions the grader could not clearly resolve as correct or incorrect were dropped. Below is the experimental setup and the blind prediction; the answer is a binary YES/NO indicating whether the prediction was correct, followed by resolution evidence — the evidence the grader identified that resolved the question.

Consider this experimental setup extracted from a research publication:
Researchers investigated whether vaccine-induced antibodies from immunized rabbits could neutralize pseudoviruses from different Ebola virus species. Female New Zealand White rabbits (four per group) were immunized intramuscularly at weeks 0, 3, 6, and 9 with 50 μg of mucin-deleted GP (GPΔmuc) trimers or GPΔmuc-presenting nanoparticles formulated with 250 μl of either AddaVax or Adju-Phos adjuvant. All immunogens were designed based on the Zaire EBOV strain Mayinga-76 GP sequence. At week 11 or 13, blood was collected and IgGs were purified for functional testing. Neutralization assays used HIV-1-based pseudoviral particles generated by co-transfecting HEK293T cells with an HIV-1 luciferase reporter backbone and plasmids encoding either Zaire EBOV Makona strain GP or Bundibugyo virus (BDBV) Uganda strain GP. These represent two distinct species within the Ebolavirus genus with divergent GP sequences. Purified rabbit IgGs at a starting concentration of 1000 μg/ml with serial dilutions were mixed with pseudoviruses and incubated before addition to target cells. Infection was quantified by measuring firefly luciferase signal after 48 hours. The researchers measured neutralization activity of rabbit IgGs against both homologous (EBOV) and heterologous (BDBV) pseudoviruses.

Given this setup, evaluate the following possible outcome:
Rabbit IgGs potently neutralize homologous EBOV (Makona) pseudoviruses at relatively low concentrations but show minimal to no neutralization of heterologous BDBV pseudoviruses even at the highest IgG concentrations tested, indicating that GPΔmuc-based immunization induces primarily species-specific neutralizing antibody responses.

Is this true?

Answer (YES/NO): NO